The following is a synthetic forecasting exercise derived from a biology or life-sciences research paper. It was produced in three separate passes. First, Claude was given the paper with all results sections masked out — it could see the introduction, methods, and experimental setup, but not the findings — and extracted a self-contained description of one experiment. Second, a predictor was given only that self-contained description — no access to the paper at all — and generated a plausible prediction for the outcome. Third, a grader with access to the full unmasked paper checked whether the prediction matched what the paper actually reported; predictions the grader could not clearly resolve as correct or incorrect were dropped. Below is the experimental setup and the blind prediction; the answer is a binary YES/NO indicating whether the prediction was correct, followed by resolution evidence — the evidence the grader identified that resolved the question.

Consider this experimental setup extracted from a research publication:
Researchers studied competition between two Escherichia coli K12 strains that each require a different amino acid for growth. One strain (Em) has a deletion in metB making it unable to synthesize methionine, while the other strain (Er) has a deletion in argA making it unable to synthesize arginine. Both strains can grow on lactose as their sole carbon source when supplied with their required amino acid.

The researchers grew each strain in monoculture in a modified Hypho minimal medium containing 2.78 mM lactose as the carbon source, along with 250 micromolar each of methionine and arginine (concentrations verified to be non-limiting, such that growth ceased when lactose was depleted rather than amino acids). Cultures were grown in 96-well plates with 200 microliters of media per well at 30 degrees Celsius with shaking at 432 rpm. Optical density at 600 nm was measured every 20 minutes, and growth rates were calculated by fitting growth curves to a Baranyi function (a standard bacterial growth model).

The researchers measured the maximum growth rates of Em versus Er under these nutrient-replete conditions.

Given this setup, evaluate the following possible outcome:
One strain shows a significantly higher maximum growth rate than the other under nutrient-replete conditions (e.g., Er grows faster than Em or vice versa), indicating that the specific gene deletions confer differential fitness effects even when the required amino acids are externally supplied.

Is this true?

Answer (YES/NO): YES